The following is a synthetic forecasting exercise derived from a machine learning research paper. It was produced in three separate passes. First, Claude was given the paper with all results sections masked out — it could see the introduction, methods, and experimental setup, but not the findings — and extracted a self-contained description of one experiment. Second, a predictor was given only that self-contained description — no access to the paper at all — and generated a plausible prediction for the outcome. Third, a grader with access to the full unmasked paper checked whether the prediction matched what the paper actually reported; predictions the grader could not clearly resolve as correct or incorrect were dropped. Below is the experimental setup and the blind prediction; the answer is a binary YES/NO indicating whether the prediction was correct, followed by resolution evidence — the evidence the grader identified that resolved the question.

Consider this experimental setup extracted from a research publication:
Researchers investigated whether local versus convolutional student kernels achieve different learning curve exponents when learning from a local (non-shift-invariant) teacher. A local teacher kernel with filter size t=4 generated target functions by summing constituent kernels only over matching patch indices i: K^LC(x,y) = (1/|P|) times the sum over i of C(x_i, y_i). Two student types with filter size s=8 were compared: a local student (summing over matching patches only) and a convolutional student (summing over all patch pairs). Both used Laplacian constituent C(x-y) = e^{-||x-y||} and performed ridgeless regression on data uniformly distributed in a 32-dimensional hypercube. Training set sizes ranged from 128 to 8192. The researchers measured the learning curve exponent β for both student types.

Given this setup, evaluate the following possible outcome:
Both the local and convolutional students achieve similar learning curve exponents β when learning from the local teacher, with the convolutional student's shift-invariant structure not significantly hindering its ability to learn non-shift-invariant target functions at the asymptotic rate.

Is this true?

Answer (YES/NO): NO